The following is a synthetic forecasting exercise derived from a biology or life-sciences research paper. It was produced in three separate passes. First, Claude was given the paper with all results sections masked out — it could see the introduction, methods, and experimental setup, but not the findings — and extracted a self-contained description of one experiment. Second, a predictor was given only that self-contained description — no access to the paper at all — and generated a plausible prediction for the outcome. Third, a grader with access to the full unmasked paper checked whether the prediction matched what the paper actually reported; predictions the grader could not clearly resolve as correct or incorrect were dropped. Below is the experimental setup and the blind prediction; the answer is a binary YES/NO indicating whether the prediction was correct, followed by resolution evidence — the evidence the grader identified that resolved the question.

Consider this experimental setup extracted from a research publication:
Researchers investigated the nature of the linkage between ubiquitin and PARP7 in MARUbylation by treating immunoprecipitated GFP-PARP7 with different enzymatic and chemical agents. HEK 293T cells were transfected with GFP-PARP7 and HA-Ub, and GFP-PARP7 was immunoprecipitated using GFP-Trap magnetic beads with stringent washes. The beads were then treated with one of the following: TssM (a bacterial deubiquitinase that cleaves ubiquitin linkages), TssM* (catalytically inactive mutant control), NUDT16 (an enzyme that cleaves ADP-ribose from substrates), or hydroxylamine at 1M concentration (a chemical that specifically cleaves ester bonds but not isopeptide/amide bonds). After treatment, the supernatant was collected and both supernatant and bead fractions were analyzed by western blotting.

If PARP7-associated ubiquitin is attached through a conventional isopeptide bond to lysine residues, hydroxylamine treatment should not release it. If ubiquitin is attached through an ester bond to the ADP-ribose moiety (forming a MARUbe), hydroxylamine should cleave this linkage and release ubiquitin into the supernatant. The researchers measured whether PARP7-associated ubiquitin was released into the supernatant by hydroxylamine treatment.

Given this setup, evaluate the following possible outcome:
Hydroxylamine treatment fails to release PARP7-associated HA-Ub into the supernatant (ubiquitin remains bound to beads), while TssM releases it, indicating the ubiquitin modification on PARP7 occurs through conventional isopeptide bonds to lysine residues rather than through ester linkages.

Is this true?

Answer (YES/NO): NO